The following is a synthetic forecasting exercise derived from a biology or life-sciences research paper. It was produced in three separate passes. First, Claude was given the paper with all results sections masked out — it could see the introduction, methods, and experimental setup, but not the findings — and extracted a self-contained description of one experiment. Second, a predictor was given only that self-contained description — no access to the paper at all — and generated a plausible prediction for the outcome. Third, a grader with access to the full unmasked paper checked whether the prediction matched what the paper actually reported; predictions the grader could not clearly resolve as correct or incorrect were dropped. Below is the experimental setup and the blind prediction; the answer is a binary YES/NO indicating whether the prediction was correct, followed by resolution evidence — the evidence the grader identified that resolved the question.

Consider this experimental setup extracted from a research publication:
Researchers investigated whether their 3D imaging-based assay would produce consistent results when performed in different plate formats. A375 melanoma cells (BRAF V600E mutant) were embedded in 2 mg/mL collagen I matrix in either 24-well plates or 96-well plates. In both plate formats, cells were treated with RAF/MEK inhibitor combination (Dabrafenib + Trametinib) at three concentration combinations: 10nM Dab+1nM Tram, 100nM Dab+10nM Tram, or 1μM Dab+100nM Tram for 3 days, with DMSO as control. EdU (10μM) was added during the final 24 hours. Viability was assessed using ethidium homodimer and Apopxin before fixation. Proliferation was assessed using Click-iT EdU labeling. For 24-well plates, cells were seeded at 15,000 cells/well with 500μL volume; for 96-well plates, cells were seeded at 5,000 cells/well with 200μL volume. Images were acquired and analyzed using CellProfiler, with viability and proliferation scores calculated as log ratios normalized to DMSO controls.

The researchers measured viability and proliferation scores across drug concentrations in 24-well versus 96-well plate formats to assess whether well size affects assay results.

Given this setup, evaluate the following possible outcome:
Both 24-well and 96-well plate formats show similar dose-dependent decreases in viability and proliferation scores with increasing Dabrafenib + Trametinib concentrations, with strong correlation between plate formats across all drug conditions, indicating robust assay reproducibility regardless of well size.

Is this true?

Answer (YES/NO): NO